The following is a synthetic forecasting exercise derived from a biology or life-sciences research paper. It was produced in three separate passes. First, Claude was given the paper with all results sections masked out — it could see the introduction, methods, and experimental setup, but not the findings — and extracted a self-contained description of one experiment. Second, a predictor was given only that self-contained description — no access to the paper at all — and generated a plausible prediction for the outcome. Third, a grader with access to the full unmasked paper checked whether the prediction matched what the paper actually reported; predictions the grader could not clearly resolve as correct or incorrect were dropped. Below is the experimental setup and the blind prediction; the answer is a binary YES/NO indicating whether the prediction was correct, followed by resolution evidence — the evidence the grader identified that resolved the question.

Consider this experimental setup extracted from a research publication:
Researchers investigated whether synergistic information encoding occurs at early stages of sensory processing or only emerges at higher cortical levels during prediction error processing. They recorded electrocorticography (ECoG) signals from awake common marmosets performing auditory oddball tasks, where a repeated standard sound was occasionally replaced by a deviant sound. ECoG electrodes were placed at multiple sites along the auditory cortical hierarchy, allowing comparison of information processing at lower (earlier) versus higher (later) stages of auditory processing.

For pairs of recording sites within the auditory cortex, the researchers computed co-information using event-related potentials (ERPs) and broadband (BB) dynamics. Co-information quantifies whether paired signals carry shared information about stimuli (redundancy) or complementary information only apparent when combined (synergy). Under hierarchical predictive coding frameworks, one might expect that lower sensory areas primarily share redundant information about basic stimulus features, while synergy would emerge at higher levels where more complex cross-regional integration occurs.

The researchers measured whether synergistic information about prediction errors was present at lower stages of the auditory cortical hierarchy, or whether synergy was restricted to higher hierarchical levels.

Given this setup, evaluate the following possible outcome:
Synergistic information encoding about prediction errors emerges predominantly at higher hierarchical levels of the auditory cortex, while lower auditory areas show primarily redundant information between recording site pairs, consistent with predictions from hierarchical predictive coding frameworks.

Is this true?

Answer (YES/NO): NO